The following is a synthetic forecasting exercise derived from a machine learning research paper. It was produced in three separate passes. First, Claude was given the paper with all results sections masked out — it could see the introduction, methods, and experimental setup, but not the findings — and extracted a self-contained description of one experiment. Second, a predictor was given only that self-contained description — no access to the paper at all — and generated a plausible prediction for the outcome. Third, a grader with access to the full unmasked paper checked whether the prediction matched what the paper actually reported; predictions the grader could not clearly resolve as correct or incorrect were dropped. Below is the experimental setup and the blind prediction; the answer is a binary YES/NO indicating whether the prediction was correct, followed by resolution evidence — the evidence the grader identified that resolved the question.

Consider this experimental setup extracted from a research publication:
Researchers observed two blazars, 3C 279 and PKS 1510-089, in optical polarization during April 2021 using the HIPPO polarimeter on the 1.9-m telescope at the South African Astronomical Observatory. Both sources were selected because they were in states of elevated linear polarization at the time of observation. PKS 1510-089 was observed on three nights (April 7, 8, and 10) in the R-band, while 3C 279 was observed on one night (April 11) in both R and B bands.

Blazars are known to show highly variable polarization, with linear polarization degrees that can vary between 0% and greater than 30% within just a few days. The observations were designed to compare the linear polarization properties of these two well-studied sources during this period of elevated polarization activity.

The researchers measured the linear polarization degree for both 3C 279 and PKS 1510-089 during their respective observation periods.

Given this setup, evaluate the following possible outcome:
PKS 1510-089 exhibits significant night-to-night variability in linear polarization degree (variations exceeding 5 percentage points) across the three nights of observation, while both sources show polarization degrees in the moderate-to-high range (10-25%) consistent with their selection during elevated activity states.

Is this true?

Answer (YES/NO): NO